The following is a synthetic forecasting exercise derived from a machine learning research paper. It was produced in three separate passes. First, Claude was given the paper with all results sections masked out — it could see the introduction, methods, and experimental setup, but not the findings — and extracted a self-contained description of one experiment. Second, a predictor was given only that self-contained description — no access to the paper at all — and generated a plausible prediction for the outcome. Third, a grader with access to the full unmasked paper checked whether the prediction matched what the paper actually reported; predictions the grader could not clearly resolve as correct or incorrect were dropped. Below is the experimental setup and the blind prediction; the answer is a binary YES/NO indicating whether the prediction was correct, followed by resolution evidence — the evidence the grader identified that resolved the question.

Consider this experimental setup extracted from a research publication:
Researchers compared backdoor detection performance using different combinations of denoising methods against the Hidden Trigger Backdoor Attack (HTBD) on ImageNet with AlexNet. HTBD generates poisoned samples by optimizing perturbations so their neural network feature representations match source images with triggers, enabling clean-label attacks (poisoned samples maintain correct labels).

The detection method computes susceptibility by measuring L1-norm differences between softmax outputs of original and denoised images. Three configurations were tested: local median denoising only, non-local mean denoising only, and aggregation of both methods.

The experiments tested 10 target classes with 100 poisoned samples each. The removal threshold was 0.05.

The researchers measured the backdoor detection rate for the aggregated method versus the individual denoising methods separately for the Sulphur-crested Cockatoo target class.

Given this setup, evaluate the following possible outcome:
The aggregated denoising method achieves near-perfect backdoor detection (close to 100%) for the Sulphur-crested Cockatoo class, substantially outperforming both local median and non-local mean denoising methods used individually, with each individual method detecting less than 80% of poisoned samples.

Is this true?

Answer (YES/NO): NO